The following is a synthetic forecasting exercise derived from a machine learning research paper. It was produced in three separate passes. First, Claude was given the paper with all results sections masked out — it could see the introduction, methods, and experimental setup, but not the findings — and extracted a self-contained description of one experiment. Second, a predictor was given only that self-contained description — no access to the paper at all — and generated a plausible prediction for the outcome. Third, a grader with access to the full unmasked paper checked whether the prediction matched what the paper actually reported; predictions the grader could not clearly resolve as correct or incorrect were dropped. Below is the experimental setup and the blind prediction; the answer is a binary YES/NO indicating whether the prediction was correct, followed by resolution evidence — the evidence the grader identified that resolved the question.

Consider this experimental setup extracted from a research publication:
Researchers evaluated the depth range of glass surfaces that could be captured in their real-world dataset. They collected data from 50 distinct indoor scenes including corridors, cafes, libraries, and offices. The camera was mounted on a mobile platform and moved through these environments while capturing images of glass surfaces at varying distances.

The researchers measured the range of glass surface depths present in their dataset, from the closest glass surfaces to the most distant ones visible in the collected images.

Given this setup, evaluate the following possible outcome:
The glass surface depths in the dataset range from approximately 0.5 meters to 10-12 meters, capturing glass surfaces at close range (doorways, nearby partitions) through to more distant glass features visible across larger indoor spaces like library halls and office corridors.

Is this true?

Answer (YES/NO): NO